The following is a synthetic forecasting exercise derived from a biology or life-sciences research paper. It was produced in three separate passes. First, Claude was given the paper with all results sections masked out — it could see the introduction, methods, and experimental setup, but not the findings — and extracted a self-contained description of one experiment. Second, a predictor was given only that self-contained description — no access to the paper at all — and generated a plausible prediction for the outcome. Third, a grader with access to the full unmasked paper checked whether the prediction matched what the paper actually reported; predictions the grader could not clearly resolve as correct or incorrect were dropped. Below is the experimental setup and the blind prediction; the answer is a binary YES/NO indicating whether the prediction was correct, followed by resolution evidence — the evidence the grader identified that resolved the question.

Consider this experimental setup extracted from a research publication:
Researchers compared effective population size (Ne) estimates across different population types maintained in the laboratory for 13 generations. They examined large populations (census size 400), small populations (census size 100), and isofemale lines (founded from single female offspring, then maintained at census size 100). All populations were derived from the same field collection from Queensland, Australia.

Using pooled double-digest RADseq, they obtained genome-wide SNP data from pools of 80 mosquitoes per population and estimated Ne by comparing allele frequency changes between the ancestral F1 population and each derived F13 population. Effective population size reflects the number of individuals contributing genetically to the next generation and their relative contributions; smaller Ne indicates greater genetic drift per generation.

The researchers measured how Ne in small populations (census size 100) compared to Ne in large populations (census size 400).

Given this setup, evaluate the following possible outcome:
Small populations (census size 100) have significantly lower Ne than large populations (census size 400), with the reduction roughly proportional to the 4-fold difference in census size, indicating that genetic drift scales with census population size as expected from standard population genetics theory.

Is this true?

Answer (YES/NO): NO